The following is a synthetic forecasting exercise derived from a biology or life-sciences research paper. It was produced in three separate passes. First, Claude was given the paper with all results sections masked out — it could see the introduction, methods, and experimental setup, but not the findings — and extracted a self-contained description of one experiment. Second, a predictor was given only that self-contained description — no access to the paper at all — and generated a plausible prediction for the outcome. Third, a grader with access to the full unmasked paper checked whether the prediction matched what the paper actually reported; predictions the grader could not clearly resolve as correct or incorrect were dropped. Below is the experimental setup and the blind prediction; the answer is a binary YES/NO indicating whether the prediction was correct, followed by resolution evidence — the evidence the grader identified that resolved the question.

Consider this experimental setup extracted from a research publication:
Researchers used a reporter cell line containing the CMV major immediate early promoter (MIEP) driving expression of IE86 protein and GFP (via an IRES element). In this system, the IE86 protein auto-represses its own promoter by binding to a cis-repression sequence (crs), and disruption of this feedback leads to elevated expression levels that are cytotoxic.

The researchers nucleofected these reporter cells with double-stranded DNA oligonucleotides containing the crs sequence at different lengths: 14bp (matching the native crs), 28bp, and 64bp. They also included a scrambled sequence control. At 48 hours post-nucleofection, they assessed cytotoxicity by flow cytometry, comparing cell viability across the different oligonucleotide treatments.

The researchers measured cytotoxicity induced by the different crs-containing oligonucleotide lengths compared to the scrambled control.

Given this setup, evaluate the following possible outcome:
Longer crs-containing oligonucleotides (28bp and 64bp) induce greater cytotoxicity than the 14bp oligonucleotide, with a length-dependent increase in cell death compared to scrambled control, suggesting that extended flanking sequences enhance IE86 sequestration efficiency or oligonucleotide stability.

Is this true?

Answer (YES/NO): NO